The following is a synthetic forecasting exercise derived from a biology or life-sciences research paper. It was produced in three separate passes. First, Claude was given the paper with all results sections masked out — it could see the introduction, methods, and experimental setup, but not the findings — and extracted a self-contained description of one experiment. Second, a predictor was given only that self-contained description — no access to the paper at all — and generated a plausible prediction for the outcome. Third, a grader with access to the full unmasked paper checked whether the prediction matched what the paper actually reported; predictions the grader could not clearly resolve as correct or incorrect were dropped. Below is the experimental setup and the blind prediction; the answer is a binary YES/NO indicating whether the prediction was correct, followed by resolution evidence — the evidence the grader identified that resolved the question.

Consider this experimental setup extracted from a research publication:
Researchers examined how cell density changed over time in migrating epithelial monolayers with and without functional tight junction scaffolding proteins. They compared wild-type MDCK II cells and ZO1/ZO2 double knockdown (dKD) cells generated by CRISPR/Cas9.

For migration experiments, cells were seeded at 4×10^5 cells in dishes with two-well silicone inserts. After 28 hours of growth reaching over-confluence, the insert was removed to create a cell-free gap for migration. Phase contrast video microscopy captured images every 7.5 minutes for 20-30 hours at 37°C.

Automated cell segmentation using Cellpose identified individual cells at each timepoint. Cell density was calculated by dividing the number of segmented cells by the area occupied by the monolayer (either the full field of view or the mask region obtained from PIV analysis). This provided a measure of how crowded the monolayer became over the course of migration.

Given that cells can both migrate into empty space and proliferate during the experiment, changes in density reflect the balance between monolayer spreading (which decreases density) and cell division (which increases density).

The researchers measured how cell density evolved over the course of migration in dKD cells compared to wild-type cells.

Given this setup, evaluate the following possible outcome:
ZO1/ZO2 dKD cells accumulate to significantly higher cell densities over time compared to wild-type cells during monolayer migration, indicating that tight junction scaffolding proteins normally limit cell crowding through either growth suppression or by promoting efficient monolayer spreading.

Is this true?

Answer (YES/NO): YES